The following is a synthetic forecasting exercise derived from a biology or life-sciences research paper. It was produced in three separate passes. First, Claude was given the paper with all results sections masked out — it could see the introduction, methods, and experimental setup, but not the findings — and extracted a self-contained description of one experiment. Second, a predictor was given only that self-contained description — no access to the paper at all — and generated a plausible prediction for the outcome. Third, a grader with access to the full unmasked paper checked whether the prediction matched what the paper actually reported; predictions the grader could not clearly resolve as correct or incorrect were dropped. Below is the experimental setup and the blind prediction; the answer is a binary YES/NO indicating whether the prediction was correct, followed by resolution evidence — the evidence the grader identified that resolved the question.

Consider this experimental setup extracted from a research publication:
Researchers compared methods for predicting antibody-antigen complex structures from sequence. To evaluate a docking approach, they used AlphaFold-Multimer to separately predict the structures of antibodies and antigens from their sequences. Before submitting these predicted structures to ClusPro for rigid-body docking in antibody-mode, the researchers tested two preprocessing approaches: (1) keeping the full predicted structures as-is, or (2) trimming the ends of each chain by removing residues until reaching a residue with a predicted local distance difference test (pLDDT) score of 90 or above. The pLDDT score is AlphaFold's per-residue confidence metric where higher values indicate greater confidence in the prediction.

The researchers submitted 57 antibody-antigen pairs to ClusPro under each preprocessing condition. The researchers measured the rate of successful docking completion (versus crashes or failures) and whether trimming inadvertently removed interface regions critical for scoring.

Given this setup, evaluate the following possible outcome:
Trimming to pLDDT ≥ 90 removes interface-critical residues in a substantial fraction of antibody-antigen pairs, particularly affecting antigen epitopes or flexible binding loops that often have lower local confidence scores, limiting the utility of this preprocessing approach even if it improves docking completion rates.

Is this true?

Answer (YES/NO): NO